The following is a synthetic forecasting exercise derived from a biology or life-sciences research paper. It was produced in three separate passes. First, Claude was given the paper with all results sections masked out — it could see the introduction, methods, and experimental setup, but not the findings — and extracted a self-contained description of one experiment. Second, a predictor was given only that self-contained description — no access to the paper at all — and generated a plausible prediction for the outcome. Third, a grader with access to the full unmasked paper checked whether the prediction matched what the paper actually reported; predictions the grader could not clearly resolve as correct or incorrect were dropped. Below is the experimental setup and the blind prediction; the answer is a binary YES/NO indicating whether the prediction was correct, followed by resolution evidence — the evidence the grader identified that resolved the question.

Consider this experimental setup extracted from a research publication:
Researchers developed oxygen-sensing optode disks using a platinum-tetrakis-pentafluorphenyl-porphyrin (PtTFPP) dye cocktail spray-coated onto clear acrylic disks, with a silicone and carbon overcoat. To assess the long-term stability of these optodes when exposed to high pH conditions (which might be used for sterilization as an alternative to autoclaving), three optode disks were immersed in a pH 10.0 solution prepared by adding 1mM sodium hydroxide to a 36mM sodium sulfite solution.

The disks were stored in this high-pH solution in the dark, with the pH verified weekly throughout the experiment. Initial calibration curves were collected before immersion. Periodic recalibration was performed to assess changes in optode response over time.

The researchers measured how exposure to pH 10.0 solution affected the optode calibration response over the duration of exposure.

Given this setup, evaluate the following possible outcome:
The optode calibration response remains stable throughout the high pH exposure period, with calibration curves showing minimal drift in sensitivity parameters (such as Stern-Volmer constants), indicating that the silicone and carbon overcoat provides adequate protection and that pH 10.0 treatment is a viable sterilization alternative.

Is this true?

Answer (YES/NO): NO